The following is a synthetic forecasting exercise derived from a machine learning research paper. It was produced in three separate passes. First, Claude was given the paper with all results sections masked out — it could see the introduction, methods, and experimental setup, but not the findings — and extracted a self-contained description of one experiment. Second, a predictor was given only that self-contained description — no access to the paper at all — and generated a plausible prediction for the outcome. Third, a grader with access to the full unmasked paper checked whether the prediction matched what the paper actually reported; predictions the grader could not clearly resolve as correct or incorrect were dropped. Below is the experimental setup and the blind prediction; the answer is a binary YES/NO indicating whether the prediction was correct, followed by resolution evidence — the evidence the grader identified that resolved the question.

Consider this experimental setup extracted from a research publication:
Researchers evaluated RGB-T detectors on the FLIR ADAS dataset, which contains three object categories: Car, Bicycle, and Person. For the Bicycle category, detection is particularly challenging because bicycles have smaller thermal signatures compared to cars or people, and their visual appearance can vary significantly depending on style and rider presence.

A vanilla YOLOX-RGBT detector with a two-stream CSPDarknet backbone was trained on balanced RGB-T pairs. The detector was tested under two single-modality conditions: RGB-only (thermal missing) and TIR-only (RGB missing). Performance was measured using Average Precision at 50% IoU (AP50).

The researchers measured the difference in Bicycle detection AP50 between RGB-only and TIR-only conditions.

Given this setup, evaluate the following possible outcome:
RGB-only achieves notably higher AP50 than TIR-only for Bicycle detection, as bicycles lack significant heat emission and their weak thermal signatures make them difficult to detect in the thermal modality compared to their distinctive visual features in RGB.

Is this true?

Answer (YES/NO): NO